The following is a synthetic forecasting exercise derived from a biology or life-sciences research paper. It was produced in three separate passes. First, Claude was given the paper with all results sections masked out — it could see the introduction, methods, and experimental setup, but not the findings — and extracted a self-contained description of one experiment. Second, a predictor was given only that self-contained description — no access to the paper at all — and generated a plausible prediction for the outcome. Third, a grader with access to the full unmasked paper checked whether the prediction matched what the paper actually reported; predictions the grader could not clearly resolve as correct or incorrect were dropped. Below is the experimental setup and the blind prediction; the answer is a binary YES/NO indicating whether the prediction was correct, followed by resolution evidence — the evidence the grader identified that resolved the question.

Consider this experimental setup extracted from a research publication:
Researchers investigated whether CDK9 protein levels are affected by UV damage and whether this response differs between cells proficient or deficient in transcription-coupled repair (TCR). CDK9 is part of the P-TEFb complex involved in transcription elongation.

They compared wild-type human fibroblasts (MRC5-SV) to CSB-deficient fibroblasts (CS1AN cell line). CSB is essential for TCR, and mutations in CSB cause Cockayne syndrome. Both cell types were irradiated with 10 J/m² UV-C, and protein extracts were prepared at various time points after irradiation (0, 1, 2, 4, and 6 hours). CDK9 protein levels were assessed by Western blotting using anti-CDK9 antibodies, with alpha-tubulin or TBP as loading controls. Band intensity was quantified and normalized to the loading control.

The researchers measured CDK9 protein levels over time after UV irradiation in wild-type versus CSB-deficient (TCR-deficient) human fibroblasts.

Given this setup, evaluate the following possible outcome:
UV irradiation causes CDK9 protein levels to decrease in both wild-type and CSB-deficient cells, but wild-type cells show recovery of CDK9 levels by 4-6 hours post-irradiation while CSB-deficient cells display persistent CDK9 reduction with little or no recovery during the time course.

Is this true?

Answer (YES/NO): NO